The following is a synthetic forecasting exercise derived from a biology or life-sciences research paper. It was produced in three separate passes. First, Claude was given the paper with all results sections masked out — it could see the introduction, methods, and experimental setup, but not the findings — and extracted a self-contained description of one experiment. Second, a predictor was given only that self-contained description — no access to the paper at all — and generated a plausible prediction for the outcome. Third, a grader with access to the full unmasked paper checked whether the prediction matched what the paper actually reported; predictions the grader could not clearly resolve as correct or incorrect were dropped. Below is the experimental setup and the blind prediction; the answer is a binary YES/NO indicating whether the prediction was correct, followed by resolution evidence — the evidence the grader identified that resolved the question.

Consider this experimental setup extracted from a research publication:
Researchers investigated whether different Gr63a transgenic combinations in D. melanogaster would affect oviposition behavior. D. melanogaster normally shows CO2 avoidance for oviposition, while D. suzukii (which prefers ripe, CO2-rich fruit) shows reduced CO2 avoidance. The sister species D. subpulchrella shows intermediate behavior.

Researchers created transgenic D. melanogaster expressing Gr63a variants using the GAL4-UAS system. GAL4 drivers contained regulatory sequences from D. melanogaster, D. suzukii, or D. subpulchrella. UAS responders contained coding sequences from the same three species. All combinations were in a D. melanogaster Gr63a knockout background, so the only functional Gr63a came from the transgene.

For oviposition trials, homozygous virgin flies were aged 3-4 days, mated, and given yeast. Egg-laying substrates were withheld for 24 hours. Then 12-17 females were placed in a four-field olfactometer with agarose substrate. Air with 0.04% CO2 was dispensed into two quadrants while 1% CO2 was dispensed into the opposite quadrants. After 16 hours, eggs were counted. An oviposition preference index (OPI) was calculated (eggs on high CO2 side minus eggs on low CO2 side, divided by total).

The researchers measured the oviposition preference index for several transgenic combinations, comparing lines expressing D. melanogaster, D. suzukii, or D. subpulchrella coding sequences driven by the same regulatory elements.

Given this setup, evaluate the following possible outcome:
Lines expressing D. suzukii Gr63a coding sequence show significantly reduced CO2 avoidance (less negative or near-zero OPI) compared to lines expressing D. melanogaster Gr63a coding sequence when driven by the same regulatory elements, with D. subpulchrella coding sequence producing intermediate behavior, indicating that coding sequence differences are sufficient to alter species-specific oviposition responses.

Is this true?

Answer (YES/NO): NO